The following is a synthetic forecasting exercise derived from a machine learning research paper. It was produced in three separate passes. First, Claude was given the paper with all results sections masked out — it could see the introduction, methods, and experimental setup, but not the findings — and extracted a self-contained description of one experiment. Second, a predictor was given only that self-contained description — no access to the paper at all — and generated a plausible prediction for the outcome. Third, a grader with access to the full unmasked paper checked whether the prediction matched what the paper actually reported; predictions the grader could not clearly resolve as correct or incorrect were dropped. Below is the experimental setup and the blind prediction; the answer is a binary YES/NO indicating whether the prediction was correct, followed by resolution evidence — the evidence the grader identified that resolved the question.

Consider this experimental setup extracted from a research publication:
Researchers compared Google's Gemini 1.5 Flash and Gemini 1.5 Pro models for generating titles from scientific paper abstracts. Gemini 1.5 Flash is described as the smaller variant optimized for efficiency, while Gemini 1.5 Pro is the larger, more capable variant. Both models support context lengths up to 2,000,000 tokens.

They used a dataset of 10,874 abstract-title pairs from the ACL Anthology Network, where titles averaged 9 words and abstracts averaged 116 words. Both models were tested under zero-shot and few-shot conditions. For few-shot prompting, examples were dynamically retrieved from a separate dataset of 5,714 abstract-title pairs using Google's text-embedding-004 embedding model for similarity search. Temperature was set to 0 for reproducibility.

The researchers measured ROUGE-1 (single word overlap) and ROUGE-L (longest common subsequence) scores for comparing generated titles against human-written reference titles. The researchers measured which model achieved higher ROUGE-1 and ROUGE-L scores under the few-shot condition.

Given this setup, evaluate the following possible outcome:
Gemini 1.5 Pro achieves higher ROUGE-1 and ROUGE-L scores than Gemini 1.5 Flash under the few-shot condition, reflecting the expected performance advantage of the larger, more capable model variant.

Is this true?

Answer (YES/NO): YES